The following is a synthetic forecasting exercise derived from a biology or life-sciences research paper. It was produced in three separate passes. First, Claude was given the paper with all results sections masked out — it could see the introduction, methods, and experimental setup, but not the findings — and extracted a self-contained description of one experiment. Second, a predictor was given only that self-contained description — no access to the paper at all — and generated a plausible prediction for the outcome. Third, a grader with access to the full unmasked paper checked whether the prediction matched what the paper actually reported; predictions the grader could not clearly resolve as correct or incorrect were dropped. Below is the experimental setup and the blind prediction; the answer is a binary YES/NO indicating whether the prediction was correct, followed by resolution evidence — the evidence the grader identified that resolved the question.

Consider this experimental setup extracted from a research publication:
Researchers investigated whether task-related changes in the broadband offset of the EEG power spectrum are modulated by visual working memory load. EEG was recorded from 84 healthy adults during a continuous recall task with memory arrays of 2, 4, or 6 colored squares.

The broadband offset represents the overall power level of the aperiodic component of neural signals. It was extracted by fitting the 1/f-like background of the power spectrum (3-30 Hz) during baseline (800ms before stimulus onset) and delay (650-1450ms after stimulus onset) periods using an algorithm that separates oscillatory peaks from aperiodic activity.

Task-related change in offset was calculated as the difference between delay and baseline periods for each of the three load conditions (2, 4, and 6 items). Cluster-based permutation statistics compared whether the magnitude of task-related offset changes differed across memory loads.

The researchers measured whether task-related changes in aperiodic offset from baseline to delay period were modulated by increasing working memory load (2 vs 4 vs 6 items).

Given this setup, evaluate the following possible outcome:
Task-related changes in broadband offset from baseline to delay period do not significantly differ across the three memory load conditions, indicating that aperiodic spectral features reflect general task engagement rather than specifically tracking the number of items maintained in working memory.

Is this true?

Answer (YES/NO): YES